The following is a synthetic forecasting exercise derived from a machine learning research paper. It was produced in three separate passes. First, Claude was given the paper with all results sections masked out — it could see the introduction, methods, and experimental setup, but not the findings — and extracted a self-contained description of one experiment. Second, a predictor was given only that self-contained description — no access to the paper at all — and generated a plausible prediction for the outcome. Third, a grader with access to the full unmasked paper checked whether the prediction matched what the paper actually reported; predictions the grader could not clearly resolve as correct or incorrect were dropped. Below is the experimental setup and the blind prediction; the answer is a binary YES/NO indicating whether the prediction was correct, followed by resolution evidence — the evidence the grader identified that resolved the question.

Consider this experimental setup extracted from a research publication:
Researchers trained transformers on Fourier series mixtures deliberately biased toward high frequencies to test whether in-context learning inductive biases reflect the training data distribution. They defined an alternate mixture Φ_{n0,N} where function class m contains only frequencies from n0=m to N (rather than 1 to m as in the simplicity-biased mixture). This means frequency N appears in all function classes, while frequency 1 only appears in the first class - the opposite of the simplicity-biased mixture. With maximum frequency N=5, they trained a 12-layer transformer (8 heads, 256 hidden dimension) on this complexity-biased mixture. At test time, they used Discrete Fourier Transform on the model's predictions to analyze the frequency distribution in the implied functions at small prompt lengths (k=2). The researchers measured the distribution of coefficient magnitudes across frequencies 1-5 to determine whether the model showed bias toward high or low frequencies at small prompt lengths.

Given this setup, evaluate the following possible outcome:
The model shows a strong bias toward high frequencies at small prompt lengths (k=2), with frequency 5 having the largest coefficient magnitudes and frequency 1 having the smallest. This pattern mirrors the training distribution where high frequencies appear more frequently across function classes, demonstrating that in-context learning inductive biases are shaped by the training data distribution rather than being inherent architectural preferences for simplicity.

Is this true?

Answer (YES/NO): YES